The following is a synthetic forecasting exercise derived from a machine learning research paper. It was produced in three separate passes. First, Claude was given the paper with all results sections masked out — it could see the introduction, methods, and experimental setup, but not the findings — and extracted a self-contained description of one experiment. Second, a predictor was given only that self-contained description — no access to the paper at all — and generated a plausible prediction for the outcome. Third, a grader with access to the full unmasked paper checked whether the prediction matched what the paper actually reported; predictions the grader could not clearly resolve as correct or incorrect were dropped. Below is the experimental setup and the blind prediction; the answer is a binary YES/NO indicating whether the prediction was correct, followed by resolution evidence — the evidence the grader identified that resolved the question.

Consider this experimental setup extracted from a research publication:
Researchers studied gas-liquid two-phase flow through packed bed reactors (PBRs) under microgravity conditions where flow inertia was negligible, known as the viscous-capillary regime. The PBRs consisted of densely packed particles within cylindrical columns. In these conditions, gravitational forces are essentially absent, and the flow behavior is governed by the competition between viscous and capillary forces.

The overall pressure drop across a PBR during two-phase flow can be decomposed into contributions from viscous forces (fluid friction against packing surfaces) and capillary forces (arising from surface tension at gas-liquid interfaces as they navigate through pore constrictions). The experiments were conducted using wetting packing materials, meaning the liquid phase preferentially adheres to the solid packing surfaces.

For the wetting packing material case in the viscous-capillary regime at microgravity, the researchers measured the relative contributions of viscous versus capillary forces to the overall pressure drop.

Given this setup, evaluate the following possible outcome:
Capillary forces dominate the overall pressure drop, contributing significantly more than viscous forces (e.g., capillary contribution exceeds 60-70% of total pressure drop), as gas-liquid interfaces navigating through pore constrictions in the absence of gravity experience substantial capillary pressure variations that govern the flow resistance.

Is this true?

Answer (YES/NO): YES